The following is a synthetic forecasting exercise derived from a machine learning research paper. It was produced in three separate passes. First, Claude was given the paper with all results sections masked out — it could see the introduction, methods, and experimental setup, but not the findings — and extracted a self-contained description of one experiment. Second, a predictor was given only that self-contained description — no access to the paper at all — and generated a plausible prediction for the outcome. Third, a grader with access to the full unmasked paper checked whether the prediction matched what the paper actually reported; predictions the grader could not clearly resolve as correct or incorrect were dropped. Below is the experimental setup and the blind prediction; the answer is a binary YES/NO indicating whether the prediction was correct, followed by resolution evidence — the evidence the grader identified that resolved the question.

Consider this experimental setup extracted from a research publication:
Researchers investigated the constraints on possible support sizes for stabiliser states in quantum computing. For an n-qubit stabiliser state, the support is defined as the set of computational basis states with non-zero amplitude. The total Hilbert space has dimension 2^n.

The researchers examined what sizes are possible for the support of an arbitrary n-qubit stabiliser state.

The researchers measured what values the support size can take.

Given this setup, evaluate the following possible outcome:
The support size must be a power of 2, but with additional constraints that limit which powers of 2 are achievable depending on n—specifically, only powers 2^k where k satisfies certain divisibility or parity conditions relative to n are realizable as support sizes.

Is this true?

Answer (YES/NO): NO